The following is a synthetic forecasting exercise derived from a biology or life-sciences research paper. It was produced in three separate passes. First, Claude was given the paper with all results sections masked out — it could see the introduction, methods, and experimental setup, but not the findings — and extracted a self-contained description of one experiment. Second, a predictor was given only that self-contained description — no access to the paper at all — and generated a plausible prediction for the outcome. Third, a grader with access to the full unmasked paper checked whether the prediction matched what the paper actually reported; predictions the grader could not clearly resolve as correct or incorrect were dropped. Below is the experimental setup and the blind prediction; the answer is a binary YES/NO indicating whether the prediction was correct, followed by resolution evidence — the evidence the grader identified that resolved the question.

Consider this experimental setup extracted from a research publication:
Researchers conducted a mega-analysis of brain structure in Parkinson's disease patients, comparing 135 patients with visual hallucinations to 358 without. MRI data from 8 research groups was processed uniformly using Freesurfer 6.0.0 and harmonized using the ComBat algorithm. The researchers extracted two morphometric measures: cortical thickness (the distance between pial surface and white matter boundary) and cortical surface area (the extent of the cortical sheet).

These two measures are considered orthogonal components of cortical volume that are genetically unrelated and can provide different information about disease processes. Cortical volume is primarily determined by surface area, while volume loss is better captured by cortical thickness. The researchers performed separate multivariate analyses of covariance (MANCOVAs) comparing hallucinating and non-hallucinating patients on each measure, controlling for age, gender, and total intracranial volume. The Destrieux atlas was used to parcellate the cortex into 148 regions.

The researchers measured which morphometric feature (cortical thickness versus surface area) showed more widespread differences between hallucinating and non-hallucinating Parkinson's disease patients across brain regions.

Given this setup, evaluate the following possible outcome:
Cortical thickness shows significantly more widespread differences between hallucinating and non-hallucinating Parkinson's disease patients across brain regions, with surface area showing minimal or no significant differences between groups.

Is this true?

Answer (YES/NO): NO